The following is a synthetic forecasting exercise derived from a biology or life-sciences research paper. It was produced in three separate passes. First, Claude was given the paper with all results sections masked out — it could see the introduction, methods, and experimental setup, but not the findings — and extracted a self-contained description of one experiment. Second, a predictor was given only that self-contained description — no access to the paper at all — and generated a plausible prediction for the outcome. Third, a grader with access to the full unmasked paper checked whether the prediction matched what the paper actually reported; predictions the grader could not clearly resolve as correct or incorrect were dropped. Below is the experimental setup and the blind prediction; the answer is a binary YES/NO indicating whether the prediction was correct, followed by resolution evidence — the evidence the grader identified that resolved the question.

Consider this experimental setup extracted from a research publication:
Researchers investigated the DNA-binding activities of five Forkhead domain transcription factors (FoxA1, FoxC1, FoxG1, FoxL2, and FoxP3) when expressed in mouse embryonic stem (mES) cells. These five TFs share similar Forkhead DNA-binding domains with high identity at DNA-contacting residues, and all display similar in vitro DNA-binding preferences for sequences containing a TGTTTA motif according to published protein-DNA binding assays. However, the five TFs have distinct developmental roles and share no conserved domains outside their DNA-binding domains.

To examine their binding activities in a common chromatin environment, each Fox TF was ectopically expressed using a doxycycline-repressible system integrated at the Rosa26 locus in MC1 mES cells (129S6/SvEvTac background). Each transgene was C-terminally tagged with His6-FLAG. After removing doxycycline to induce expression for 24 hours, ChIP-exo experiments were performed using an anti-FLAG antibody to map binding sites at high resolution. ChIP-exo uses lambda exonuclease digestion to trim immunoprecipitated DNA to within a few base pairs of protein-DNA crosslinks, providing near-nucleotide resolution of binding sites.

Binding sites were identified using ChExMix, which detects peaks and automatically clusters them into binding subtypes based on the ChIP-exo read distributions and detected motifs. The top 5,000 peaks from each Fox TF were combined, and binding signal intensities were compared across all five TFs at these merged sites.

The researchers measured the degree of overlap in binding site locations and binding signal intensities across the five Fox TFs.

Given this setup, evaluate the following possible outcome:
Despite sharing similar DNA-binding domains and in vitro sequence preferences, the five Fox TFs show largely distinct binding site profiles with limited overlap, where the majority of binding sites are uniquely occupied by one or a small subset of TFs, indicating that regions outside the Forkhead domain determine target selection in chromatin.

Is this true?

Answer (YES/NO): YES